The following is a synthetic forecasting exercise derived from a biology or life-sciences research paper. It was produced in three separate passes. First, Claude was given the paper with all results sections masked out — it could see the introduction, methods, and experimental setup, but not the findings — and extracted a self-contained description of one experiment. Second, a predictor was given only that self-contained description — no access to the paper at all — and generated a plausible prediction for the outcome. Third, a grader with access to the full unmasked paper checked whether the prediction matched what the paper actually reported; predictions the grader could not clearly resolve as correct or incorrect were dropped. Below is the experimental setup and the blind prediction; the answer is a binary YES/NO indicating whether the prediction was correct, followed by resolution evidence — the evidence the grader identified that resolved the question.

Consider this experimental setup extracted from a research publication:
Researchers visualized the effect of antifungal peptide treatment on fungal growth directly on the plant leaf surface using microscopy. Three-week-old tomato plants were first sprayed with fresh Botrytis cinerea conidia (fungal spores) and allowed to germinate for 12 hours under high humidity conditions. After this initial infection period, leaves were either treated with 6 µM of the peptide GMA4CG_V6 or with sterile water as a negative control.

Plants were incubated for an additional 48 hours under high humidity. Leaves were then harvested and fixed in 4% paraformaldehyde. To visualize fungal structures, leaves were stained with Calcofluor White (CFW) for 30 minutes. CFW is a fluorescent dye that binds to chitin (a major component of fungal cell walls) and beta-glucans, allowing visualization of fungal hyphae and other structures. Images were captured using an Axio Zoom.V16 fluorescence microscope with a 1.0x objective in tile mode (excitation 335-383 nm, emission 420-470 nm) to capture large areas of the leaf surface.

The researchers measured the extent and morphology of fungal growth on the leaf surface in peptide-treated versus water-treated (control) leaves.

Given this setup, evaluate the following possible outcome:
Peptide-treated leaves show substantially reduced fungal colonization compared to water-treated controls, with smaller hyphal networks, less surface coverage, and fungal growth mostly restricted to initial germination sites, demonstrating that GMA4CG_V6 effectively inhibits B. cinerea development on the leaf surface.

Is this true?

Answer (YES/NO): YES